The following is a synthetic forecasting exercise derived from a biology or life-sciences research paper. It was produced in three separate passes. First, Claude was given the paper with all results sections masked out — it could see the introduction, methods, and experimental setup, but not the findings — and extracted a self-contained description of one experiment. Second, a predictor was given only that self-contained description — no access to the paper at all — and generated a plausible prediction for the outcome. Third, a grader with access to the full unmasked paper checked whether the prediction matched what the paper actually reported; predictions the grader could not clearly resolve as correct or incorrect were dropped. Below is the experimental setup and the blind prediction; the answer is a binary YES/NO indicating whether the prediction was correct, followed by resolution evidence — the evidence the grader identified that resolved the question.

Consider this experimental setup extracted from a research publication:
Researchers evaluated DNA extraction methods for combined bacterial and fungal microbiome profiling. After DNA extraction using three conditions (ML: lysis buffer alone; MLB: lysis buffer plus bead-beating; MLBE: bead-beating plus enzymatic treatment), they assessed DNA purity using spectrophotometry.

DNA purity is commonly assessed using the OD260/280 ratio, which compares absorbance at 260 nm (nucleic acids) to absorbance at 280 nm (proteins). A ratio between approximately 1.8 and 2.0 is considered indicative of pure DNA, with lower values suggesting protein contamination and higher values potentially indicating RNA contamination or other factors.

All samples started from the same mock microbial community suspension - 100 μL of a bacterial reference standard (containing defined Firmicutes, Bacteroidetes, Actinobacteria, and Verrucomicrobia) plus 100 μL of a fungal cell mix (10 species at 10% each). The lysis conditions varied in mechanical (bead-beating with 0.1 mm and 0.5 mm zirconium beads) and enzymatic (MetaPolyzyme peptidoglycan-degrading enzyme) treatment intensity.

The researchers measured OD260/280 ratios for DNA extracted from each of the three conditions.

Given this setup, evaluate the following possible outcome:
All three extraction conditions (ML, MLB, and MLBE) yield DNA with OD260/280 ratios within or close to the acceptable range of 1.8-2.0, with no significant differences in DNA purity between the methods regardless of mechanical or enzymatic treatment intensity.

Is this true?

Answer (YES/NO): NO